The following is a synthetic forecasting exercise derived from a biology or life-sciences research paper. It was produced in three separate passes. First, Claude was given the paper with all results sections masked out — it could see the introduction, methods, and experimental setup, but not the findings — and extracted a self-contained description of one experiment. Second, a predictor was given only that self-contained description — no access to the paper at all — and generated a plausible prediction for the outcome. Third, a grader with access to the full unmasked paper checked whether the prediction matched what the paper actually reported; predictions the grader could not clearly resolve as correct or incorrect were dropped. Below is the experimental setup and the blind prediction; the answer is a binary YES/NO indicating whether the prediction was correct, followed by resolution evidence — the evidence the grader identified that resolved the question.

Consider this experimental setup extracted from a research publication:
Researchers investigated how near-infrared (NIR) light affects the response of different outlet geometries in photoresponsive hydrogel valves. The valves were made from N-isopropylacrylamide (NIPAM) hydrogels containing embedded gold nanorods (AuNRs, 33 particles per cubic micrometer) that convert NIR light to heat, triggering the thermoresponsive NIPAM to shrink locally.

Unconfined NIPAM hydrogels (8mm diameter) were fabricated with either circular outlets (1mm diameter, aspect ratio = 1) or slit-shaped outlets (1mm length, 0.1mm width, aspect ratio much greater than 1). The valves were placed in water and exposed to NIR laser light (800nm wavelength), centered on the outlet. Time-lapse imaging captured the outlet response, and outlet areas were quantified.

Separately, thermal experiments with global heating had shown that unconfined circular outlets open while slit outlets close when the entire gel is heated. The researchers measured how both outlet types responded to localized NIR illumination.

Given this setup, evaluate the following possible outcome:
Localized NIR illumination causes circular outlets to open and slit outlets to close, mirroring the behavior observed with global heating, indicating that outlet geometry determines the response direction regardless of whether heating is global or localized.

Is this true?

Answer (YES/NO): NO